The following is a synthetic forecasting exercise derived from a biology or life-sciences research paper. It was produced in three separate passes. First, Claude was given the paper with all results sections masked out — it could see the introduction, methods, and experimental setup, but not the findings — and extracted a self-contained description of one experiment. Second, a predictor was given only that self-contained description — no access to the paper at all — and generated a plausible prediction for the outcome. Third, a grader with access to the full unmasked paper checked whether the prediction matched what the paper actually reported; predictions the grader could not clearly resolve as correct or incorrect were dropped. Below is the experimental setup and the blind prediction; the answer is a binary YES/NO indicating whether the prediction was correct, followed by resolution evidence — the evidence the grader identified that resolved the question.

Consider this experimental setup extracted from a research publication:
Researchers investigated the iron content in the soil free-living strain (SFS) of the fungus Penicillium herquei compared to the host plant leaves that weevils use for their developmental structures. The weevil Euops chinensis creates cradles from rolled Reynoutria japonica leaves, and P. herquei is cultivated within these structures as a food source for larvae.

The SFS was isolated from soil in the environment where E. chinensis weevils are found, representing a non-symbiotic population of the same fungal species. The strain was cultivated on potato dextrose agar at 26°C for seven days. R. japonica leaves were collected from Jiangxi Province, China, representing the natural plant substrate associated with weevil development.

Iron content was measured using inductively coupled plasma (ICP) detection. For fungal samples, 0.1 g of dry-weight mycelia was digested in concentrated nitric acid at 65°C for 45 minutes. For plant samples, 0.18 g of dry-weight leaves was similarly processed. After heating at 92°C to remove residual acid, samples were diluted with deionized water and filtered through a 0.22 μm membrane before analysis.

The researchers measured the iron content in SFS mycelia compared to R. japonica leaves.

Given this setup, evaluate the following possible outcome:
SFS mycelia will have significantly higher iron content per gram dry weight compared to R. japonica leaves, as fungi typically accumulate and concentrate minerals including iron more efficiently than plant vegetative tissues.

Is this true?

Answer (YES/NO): YES